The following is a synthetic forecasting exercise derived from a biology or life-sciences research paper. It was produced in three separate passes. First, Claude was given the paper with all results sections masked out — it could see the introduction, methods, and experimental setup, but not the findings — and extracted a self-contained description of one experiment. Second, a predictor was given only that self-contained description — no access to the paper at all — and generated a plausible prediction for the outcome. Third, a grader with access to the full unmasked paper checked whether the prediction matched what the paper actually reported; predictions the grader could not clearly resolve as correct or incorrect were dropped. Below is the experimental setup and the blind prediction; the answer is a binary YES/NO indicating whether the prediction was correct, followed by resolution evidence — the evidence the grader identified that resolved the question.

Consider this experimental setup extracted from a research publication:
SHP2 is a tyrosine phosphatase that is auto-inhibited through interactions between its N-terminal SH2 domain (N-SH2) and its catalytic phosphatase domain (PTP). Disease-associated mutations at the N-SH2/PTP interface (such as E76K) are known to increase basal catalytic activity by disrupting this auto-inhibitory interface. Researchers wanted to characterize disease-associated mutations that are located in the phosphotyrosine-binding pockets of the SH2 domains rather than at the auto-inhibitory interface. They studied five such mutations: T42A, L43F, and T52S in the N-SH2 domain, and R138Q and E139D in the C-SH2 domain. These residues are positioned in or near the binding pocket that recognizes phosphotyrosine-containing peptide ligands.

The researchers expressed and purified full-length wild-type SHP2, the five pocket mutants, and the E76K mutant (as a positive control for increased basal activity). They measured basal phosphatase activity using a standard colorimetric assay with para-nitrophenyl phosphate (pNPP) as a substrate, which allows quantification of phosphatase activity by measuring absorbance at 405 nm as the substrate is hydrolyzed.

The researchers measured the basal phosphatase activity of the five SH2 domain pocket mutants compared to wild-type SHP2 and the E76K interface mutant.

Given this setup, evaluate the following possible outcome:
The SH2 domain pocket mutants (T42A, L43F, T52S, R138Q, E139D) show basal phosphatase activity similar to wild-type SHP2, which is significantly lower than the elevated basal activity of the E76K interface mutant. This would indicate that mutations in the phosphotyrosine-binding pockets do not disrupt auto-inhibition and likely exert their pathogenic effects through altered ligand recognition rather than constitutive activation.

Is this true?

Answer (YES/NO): NO